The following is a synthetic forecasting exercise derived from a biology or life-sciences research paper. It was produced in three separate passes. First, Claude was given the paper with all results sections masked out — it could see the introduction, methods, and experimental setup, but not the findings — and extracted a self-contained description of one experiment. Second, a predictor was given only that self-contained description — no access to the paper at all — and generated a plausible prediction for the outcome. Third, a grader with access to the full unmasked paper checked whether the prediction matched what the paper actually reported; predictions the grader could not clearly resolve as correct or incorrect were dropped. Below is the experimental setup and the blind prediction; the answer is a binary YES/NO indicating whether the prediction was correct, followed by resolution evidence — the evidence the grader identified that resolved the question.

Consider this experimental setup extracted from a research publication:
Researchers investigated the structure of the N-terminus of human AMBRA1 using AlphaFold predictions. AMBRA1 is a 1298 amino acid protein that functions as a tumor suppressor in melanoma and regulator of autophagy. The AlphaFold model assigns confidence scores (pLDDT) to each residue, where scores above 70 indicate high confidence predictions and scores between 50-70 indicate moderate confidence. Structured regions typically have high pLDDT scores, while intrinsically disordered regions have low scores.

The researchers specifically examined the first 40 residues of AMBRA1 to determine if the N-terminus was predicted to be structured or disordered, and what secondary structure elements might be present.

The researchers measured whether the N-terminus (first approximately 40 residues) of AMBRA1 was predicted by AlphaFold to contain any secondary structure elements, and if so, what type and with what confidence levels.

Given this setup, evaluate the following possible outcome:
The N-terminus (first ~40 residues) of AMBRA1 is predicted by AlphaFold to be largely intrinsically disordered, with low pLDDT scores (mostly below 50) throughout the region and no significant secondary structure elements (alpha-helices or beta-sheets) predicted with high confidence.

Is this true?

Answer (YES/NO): NO